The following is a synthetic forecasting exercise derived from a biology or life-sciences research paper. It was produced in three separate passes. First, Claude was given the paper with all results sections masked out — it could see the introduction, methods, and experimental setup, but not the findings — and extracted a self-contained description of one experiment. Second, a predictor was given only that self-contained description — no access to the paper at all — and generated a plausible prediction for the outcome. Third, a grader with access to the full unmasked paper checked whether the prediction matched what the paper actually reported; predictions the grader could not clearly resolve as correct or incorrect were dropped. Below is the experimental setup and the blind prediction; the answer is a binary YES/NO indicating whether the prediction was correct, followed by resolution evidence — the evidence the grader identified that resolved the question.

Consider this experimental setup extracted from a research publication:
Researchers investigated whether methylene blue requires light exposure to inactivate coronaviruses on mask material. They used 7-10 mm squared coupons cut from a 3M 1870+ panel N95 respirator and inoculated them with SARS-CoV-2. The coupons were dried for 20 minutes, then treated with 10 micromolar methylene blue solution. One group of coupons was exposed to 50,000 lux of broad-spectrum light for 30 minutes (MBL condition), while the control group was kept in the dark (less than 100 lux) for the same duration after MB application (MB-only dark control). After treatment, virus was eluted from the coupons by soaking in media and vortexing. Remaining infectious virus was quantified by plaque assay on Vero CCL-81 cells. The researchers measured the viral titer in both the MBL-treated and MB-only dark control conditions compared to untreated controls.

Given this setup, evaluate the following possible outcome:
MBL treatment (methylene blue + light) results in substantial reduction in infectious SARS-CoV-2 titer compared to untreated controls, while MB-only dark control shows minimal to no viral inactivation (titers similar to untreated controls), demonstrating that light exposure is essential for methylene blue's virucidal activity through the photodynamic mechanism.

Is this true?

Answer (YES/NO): NO